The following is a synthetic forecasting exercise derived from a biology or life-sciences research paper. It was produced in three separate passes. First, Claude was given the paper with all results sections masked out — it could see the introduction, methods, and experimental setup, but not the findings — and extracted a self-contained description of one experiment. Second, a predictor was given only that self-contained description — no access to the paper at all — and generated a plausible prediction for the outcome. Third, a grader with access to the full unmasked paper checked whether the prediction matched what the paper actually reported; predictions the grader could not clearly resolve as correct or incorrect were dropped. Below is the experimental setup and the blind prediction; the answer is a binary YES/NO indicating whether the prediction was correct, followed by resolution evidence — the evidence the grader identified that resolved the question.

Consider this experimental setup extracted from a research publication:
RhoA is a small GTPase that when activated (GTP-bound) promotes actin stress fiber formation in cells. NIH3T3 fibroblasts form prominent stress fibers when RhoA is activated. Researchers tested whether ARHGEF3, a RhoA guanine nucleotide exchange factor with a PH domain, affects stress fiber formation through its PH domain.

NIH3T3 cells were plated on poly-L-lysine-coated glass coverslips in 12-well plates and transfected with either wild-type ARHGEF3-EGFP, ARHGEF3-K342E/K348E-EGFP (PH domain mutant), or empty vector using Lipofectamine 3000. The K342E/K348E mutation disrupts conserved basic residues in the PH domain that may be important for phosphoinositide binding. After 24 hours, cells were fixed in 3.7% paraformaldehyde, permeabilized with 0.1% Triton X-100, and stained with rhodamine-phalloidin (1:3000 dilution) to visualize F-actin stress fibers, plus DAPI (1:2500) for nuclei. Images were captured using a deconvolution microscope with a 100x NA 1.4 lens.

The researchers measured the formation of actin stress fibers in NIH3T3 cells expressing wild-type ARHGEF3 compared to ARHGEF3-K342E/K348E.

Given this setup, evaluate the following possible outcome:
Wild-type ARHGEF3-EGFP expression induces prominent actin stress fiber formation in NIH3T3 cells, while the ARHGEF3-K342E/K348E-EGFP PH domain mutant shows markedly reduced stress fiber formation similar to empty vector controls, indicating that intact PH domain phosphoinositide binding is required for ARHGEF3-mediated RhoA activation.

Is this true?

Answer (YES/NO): YES